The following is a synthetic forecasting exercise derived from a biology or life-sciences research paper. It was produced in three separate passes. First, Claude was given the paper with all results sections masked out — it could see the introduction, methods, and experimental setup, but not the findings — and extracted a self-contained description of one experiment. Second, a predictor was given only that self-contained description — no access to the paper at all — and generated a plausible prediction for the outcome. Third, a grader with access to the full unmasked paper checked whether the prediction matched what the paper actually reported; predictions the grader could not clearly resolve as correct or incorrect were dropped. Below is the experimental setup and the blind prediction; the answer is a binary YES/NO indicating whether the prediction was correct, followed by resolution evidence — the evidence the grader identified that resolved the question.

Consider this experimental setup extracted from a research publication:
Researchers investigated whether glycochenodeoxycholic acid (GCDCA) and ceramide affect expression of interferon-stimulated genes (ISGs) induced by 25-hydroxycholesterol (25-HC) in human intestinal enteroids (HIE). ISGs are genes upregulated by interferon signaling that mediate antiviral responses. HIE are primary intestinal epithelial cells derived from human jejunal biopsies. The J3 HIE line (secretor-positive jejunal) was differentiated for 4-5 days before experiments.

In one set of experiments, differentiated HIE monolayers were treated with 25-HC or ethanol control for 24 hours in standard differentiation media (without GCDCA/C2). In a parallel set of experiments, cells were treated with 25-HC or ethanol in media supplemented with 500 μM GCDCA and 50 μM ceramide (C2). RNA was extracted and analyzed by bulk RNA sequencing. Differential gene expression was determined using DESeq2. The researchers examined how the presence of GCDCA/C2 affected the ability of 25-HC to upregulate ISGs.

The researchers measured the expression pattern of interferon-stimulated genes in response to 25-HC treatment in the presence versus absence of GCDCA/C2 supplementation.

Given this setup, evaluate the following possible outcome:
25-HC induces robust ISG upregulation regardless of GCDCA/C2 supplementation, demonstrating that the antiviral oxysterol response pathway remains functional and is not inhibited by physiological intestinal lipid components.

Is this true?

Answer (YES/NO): NO